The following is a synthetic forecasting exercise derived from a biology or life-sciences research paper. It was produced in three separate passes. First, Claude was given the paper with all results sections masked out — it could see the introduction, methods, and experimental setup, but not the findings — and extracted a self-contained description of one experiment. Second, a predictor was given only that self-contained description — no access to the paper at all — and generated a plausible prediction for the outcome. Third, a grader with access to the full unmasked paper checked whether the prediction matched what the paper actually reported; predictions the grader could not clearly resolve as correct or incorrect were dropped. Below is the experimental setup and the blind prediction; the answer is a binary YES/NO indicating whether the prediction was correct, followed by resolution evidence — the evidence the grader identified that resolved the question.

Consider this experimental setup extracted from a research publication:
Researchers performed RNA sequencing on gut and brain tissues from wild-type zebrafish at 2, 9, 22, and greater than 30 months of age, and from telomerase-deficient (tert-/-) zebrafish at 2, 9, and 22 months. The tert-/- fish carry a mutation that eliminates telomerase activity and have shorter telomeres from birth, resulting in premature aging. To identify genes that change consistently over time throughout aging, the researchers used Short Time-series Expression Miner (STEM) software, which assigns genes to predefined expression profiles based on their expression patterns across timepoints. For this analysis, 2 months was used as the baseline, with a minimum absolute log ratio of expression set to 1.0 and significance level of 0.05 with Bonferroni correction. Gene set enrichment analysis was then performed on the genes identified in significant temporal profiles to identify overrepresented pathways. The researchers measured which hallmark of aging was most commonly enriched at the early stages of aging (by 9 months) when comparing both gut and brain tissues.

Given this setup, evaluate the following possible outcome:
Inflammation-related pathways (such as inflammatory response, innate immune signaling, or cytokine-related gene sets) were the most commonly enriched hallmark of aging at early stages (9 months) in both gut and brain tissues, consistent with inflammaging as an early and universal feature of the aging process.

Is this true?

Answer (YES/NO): NO